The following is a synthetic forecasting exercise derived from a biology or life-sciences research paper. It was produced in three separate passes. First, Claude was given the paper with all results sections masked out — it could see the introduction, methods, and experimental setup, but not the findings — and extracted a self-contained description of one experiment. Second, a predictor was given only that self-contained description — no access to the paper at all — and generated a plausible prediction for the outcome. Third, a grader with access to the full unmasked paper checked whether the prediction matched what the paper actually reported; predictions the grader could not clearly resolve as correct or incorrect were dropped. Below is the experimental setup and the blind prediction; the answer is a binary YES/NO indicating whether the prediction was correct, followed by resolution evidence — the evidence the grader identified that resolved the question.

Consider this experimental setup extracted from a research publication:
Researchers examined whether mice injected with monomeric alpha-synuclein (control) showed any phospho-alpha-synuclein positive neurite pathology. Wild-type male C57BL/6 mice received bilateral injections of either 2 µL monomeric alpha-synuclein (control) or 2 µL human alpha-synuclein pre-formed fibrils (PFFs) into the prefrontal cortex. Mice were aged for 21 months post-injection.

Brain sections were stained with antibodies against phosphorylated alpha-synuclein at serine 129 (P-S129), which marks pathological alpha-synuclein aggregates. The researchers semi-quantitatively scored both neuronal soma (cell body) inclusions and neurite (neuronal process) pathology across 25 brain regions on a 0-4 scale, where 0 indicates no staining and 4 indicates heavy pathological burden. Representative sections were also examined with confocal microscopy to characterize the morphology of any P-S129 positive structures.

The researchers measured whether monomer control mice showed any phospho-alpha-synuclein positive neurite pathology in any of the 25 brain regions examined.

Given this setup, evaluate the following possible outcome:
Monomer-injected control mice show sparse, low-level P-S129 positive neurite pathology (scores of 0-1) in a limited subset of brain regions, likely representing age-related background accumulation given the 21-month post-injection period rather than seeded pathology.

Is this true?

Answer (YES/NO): NO